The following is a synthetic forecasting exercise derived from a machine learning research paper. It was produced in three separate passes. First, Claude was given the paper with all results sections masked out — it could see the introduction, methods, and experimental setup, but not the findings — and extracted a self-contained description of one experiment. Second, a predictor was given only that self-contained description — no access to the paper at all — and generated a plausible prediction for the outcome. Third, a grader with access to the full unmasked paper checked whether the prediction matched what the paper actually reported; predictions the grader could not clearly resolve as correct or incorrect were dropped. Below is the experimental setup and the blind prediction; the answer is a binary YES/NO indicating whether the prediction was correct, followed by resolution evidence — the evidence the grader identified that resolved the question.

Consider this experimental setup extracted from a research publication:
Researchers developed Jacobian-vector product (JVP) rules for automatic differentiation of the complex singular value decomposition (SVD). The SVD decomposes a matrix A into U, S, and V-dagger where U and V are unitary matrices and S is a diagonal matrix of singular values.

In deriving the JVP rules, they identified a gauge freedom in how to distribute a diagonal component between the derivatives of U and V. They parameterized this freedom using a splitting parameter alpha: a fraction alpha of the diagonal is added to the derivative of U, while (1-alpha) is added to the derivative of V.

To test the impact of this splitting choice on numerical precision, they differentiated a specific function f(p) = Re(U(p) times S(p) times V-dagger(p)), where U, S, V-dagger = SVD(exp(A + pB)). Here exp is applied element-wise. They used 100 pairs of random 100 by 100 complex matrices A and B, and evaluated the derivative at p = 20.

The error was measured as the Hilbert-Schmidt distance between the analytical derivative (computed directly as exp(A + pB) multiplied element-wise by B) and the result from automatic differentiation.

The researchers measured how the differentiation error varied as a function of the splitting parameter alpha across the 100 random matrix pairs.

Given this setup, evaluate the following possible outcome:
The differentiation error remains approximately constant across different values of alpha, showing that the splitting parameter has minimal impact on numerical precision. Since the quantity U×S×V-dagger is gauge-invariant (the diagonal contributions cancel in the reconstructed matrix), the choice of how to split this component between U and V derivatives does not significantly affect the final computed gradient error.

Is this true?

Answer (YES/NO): NO